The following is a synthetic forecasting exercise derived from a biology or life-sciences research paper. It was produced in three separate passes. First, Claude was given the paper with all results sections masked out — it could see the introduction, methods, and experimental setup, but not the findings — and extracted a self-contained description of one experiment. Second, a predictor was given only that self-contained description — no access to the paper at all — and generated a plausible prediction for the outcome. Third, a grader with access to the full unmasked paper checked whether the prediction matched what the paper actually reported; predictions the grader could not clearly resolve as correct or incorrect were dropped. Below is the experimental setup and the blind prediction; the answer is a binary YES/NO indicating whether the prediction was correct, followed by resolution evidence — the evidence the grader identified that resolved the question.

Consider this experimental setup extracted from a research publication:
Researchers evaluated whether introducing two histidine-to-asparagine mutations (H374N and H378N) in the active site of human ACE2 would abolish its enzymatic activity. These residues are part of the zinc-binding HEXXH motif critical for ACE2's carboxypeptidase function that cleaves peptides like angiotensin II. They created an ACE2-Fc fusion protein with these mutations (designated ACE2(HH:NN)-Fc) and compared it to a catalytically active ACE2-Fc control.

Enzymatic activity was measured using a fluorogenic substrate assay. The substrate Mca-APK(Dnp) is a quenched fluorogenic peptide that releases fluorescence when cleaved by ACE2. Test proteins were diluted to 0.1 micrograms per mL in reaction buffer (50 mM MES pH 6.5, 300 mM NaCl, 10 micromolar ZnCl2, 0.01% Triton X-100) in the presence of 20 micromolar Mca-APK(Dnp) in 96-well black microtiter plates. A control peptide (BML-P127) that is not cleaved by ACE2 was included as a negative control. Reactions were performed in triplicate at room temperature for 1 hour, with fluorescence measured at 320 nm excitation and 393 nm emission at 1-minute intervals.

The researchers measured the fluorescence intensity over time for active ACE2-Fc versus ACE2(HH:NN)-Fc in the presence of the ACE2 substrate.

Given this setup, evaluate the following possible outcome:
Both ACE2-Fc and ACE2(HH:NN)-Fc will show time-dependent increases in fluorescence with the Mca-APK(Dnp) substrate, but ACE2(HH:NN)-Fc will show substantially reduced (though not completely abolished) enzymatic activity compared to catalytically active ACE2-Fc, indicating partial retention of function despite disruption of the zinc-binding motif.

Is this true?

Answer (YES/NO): NO